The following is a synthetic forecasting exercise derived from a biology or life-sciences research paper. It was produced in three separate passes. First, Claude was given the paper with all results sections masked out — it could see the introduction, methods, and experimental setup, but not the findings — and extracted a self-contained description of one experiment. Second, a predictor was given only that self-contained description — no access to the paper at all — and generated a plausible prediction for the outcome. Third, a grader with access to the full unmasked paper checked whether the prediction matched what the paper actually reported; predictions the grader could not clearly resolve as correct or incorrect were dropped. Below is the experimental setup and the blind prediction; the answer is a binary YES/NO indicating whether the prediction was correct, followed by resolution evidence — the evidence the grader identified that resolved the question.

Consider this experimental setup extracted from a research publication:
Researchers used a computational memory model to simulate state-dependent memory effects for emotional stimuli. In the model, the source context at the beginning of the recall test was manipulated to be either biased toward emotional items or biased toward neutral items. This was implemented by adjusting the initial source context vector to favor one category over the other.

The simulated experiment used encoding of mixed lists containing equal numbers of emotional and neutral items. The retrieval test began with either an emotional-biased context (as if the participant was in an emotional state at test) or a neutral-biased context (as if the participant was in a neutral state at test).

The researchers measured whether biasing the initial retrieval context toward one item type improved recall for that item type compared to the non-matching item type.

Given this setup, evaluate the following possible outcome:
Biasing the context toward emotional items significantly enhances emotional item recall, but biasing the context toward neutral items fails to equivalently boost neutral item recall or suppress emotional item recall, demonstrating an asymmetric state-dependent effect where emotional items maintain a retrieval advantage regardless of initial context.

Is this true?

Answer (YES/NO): YES